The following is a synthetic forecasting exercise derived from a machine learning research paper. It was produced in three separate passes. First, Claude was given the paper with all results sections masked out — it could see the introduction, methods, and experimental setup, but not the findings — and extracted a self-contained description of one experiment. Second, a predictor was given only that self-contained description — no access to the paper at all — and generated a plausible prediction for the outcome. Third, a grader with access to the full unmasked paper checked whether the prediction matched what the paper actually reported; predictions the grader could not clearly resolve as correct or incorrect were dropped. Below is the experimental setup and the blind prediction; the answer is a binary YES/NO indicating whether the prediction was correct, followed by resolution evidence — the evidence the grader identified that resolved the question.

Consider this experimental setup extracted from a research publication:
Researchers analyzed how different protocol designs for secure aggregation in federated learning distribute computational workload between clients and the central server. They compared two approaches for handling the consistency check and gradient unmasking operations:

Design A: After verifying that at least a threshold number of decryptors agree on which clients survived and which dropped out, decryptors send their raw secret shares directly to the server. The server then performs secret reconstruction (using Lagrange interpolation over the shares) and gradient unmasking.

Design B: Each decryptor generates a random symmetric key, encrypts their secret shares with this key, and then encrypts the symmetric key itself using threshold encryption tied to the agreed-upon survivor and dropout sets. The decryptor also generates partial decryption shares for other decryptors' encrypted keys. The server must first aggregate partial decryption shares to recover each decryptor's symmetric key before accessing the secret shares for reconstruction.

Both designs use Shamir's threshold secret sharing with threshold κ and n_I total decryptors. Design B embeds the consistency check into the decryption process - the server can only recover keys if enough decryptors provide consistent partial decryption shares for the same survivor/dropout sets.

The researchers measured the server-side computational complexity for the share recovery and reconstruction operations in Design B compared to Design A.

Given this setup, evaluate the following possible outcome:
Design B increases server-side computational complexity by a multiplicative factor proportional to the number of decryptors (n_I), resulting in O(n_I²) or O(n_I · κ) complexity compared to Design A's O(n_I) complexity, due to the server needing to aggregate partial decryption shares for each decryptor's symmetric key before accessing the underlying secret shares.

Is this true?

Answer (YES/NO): NO